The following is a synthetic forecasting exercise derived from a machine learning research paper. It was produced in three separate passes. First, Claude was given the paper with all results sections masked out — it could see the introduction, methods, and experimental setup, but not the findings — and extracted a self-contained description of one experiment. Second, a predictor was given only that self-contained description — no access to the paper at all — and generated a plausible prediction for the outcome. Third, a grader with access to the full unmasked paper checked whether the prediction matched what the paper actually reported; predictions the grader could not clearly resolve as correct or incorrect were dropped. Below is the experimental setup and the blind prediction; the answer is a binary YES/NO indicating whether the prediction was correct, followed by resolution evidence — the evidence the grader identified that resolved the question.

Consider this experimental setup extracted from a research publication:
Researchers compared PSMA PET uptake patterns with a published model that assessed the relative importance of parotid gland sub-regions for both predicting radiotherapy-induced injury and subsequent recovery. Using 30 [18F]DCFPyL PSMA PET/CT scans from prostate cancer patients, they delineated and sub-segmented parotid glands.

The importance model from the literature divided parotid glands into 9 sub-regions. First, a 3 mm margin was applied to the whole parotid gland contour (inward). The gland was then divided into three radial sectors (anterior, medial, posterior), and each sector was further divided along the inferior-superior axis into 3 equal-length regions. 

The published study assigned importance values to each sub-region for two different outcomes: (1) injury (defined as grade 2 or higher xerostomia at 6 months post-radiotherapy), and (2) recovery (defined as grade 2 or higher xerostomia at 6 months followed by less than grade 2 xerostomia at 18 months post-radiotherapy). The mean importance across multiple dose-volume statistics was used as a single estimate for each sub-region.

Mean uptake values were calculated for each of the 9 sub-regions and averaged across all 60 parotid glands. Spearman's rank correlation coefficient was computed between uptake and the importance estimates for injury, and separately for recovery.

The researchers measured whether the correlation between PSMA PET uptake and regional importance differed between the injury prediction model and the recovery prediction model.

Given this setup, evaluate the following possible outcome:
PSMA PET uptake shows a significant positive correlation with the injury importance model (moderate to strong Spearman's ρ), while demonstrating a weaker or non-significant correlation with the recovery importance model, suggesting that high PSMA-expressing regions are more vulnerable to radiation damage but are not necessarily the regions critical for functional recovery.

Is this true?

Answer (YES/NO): NO